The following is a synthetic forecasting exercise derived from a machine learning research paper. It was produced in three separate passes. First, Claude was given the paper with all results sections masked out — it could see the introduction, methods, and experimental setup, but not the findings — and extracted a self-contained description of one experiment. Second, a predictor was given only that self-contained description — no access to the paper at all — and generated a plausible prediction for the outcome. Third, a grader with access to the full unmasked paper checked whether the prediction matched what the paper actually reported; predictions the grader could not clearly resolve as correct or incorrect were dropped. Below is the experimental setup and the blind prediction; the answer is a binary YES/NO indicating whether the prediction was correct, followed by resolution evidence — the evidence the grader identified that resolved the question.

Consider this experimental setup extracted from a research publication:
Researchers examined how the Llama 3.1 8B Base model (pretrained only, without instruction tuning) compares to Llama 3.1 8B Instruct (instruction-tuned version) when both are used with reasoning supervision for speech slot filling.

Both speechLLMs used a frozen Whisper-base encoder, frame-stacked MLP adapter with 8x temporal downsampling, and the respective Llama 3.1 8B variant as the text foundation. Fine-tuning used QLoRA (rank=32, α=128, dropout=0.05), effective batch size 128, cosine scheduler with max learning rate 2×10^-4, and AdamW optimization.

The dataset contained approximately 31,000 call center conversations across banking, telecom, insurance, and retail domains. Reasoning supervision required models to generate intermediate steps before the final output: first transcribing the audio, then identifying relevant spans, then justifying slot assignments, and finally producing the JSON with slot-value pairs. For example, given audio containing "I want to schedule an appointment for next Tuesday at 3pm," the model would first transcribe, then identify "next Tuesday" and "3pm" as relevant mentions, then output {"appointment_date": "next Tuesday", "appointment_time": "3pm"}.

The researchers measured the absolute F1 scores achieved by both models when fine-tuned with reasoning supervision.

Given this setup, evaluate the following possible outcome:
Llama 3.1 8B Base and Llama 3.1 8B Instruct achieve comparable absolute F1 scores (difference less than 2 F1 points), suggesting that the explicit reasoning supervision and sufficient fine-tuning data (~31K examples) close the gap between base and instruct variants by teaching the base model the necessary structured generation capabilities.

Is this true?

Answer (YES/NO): YES